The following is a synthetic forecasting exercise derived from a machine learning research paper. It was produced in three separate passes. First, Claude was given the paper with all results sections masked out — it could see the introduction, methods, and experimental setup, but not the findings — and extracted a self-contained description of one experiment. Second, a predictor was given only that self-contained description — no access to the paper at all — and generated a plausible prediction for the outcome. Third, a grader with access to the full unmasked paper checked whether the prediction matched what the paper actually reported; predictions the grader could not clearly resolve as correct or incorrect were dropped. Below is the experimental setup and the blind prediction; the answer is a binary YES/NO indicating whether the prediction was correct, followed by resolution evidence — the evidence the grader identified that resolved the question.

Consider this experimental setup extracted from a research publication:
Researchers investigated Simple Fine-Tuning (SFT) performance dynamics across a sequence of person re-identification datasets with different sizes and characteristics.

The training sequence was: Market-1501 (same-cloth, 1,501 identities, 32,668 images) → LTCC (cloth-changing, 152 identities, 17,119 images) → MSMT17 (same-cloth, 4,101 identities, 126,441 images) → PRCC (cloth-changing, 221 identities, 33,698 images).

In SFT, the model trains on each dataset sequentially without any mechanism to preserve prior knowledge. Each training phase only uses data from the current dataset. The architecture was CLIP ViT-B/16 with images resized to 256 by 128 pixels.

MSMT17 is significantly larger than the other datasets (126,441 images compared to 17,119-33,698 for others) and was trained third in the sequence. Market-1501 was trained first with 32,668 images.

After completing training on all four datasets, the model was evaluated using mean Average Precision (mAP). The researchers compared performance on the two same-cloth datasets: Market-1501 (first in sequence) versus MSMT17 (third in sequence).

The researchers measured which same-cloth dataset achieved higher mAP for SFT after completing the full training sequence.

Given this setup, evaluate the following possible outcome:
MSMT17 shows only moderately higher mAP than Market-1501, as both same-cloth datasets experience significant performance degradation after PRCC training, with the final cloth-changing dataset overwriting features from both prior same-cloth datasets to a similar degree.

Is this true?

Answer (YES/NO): NO